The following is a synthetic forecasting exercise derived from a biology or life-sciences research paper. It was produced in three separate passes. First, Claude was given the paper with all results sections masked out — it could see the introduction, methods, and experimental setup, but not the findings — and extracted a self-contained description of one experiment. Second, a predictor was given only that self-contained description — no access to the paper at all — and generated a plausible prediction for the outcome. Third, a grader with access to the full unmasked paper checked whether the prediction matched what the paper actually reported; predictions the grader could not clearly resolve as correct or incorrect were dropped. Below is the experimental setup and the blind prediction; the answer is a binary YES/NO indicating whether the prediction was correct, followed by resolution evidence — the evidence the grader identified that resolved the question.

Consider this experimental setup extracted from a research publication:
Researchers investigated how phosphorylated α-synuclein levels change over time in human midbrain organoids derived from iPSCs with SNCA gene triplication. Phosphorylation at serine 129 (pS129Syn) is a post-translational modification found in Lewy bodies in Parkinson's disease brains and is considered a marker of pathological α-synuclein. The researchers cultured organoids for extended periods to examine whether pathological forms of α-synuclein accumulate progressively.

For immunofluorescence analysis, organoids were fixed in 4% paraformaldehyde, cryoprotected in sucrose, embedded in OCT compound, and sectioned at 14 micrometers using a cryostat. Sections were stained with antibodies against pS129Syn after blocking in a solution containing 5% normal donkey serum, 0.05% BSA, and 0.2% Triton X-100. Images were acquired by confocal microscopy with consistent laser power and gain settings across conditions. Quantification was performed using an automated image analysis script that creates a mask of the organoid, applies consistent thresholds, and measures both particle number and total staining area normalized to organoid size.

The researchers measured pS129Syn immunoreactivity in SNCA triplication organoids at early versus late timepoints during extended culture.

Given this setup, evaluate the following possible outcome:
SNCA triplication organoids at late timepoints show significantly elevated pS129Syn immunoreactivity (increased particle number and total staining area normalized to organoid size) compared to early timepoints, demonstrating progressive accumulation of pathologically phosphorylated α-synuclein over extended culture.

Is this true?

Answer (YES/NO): NO